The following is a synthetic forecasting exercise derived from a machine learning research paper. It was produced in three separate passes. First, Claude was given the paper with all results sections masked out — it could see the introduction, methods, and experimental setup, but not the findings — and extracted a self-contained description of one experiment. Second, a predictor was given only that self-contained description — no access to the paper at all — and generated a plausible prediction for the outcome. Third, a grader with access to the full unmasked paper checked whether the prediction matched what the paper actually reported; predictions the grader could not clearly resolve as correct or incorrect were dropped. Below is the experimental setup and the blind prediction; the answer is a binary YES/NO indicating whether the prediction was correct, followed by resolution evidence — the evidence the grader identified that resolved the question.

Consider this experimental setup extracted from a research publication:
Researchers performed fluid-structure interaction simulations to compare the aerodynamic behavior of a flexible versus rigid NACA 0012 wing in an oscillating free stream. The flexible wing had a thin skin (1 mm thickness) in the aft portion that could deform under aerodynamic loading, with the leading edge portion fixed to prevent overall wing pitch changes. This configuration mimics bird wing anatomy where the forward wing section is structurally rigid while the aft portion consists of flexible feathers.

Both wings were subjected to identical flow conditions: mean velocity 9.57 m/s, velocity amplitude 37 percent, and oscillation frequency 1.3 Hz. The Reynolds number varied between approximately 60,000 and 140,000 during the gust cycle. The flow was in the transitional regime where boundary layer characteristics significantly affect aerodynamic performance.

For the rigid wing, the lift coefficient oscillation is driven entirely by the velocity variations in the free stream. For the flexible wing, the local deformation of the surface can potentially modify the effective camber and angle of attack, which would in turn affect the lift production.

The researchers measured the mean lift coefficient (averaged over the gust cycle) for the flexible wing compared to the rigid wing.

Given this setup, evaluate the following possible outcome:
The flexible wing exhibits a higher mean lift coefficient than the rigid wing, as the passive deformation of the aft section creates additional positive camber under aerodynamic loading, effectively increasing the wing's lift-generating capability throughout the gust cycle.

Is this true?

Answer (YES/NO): NO